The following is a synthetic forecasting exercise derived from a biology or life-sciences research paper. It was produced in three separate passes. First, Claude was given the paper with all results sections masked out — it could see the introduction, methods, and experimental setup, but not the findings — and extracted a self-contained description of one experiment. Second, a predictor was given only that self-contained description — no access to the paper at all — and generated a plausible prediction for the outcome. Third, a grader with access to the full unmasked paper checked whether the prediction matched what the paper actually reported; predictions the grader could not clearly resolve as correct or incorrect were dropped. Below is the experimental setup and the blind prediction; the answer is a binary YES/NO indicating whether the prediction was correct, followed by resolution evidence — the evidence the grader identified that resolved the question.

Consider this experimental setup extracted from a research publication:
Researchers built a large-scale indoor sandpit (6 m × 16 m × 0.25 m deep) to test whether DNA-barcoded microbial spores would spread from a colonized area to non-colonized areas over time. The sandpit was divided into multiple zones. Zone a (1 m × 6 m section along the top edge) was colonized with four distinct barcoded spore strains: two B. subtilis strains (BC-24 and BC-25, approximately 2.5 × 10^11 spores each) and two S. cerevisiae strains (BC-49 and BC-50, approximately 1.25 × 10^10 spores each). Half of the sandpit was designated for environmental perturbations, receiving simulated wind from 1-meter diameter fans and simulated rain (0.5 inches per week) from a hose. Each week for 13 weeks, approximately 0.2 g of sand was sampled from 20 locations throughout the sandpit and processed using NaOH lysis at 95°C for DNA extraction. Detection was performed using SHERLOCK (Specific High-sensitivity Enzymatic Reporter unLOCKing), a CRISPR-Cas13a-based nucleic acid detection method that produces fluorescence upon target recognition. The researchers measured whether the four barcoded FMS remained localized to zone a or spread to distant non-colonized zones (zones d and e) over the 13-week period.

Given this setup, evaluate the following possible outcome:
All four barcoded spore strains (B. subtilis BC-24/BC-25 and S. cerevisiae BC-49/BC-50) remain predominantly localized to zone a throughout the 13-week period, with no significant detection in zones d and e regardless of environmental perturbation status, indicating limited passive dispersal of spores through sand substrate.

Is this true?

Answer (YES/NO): YES